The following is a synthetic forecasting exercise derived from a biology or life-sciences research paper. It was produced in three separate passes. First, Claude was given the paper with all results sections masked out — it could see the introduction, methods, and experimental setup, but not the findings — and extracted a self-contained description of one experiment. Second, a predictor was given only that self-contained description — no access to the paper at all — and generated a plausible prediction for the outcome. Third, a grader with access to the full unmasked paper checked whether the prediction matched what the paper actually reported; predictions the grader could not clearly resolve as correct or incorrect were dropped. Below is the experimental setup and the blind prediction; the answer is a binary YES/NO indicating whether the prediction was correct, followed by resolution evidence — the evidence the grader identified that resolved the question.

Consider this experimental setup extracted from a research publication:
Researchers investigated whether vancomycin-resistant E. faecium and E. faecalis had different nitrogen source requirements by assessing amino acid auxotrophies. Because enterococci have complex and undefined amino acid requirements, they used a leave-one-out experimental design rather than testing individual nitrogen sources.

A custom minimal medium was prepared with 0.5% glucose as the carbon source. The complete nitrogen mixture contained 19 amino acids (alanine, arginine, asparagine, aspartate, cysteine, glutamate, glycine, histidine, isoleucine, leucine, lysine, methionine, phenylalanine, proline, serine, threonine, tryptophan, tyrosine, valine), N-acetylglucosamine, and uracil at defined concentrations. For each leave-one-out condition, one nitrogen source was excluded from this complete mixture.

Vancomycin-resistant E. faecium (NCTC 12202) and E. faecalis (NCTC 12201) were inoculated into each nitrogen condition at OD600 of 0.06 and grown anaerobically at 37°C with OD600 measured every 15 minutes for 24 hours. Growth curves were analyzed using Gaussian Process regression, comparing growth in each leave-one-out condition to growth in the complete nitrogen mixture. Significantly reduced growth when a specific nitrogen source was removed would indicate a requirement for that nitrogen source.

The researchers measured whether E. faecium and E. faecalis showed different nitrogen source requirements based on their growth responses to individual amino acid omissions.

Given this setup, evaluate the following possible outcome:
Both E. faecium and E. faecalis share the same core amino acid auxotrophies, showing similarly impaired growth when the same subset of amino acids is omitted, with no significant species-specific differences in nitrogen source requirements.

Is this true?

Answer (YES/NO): NO